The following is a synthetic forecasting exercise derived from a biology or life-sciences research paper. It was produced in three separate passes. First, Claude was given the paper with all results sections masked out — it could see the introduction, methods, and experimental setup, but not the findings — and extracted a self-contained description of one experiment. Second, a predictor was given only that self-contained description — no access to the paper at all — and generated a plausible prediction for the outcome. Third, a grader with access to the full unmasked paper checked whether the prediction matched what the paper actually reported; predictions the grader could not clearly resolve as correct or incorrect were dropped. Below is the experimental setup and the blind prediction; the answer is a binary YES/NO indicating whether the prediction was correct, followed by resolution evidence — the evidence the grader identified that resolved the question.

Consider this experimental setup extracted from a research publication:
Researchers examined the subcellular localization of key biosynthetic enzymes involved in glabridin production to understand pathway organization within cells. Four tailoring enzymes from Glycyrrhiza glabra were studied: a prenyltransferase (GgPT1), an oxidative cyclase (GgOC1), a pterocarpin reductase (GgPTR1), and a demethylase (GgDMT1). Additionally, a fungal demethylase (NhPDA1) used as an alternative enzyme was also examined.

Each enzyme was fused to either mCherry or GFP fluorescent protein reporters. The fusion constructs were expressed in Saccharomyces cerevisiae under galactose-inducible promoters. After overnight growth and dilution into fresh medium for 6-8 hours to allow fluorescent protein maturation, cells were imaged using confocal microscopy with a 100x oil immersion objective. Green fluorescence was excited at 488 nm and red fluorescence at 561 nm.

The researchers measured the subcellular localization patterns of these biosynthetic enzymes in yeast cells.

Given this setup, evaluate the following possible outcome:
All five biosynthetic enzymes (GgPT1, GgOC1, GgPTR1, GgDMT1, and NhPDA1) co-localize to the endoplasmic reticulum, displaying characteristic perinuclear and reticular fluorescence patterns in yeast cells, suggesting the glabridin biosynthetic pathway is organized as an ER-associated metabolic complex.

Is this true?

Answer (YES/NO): NO